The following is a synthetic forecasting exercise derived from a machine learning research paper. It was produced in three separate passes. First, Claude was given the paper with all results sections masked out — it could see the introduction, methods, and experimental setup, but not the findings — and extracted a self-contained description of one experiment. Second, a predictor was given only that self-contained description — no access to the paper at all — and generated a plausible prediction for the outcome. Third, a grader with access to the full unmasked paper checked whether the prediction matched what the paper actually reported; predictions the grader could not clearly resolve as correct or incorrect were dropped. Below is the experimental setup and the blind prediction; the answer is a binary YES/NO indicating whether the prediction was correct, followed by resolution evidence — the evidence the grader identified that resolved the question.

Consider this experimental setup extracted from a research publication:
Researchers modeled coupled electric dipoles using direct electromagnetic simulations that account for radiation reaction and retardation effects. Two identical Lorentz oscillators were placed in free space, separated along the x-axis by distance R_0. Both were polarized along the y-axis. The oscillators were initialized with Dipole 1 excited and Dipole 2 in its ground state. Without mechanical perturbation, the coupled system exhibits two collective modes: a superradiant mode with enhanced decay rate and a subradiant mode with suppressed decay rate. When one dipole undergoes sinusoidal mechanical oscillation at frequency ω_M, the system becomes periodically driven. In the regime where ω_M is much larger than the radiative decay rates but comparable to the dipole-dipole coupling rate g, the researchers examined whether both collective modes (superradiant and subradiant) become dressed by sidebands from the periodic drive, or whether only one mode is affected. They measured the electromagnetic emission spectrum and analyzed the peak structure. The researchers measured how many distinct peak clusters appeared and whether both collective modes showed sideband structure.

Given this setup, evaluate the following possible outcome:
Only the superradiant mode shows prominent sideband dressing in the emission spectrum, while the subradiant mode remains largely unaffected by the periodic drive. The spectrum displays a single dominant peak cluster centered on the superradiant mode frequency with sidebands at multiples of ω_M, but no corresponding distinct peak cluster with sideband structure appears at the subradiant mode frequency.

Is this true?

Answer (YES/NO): NO